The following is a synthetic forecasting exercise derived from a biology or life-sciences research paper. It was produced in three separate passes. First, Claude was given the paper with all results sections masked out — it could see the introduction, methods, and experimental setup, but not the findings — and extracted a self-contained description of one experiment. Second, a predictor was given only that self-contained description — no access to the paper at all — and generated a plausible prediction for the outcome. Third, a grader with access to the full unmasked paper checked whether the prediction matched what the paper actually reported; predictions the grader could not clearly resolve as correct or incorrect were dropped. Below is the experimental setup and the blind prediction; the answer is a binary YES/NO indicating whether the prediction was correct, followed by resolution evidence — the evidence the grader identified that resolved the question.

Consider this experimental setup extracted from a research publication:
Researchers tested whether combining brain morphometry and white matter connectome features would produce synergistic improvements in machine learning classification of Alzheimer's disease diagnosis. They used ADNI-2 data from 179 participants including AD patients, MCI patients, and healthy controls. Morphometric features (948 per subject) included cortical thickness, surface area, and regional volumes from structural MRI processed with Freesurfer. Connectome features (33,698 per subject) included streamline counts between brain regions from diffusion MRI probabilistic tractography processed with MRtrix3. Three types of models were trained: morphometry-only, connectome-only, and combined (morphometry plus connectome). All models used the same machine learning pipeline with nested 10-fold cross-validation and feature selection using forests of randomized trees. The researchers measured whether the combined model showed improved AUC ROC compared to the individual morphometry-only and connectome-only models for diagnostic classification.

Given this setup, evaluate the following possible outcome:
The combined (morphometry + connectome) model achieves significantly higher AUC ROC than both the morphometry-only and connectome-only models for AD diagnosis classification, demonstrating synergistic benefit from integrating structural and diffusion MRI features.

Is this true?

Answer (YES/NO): NO